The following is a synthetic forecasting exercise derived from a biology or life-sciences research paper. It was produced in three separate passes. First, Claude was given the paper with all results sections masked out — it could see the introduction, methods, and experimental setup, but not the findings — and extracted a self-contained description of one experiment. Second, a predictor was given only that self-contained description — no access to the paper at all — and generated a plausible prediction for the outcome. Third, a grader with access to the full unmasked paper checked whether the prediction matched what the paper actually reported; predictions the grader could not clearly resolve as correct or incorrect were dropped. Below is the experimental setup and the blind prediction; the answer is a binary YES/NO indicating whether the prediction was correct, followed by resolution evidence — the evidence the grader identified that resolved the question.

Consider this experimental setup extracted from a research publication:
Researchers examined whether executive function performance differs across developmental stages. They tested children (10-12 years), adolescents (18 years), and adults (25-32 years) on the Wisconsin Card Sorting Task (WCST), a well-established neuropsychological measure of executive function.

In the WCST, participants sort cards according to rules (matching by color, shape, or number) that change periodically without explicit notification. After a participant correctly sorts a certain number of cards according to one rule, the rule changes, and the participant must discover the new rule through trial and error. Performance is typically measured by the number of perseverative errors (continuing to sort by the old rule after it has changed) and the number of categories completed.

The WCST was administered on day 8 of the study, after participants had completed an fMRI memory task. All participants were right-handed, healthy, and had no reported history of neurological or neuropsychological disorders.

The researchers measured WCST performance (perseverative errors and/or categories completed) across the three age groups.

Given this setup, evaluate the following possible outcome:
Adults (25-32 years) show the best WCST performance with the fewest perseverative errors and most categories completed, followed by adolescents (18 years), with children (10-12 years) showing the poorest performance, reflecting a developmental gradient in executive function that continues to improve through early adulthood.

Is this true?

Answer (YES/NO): NO